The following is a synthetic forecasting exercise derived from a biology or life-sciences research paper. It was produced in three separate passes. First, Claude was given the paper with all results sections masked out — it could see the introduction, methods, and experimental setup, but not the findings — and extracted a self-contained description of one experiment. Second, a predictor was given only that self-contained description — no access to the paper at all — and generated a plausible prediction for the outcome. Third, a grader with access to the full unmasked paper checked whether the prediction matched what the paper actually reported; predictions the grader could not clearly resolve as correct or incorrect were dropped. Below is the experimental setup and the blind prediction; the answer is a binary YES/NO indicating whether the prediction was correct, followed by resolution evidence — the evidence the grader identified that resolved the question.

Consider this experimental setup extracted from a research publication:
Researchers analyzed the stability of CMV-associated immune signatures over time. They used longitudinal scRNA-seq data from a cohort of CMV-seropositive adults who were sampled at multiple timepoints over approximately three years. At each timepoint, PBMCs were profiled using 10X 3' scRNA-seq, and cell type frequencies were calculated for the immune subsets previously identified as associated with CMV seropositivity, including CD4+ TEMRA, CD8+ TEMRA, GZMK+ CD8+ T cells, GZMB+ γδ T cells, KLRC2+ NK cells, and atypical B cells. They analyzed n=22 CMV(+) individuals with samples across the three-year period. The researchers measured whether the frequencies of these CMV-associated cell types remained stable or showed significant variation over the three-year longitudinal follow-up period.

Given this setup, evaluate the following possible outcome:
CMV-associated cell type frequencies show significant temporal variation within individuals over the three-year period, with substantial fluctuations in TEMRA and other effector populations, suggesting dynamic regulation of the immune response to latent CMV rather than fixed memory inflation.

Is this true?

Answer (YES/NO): NO